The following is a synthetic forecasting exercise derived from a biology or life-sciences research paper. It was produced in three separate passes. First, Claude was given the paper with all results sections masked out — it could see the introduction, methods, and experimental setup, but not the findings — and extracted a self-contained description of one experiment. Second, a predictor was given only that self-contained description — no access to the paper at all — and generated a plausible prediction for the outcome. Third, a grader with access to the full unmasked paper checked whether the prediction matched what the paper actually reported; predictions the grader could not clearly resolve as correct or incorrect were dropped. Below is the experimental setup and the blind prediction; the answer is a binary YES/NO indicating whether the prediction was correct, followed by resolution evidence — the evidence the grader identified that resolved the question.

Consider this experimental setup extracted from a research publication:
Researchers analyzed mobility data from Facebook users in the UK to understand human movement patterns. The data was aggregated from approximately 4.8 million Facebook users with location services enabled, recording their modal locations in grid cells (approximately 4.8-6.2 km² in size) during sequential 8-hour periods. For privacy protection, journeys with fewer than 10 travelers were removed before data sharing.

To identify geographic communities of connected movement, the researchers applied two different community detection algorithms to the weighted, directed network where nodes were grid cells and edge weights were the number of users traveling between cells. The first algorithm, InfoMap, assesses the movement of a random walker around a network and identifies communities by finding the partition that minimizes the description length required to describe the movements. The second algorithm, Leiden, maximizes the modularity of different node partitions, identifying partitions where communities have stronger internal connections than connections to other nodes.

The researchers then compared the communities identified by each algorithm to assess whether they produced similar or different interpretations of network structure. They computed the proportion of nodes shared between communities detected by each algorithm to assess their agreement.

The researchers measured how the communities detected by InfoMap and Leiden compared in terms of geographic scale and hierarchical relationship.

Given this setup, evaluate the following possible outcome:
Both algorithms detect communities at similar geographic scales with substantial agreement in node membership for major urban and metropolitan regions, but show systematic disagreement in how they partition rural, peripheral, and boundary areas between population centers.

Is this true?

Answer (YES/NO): NO